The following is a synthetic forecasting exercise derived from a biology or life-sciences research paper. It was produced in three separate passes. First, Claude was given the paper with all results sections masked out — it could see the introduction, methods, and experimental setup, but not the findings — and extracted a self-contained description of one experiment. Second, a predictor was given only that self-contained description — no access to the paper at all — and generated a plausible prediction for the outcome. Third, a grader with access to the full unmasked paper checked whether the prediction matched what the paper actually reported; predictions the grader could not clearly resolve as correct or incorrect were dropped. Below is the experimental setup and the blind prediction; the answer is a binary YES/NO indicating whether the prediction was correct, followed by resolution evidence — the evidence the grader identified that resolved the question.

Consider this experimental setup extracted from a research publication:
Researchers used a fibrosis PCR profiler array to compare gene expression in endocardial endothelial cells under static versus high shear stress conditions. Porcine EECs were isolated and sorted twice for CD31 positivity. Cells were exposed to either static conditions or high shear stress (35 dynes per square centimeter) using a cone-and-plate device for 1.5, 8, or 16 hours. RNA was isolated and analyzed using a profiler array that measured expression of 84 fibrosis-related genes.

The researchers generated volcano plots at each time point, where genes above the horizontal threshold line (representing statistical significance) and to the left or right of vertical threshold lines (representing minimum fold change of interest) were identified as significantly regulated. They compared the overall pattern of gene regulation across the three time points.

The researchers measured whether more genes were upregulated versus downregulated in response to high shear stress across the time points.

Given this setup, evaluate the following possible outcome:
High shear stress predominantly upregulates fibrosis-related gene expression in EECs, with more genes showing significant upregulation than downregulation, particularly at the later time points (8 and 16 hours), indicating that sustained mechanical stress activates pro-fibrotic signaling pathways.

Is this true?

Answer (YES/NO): YES